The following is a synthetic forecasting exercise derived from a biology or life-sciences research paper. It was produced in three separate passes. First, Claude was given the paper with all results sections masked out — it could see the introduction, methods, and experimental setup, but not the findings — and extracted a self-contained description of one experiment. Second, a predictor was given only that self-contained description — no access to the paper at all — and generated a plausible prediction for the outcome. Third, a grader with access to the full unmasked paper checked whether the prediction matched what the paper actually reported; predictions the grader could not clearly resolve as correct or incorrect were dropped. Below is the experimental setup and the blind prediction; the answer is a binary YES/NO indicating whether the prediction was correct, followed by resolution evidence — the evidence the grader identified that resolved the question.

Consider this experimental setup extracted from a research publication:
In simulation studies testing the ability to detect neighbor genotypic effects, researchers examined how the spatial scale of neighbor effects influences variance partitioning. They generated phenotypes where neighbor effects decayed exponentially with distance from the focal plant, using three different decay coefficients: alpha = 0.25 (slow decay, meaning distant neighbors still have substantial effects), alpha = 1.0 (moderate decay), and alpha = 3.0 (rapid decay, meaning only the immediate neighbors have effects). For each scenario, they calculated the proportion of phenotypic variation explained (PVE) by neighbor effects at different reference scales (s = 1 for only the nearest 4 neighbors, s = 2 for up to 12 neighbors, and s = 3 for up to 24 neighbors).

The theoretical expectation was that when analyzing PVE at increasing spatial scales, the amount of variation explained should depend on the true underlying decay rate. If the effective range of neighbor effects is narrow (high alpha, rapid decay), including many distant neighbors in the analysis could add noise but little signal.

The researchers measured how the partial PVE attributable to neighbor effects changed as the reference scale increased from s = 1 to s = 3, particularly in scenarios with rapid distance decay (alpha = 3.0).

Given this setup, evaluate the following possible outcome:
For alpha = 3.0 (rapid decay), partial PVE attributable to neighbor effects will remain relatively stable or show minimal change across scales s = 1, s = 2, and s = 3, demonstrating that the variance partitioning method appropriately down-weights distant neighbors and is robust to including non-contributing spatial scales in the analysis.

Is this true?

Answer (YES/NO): YES